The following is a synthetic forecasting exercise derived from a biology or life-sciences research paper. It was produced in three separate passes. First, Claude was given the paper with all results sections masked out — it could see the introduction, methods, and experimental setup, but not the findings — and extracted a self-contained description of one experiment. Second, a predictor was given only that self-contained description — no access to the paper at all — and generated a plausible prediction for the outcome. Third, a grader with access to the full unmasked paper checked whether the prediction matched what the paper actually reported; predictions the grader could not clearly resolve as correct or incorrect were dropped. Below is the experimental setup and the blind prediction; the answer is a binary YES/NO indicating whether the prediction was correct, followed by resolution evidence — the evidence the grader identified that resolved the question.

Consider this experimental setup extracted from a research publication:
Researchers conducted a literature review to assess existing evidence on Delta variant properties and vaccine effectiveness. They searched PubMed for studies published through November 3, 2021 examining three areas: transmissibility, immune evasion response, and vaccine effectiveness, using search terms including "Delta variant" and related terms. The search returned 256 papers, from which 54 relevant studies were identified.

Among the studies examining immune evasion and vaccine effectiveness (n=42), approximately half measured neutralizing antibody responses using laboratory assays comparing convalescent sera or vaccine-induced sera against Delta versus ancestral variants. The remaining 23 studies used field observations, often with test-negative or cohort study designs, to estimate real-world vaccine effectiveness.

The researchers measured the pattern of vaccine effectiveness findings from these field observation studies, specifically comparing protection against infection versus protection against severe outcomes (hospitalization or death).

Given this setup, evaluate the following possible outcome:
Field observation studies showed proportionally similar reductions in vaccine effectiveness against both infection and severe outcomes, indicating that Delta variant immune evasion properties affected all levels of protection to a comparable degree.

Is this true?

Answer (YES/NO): NO